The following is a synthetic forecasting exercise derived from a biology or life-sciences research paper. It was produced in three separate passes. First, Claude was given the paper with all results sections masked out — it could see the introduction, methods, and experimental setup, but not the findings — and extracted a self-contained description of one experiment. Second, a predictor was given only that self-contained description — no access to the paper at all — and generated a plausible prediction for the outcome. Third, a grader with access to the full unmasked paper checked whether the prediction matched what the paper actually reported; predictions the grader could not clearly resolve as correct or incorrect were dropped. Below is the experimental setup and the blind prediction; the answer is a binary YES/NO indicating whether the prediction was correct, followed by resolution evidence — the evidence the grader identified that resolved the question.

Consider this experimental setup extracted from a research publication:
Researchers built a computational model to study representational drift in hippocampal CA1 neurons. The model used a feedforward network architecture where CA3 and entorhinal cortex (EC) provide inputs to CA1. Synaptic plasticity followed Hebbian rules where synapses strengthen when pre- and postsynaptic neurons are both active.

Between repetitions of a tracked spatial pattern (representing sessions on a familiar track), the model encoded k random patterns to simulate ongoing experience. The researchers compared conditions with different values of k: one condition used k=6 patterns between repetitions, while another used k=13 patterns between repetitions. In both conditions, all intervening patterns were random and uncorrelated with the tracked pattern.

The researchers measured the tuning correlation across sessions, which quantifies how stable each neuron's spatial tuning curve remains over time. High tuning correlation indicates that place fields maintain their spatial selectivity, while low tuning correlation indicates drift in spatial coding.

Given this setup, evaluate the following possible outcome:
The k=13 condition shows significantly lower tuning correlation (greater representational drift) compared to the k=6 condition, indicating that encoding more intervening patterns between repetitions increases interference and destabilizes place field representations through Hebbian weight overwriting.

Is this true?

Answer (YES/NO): YES